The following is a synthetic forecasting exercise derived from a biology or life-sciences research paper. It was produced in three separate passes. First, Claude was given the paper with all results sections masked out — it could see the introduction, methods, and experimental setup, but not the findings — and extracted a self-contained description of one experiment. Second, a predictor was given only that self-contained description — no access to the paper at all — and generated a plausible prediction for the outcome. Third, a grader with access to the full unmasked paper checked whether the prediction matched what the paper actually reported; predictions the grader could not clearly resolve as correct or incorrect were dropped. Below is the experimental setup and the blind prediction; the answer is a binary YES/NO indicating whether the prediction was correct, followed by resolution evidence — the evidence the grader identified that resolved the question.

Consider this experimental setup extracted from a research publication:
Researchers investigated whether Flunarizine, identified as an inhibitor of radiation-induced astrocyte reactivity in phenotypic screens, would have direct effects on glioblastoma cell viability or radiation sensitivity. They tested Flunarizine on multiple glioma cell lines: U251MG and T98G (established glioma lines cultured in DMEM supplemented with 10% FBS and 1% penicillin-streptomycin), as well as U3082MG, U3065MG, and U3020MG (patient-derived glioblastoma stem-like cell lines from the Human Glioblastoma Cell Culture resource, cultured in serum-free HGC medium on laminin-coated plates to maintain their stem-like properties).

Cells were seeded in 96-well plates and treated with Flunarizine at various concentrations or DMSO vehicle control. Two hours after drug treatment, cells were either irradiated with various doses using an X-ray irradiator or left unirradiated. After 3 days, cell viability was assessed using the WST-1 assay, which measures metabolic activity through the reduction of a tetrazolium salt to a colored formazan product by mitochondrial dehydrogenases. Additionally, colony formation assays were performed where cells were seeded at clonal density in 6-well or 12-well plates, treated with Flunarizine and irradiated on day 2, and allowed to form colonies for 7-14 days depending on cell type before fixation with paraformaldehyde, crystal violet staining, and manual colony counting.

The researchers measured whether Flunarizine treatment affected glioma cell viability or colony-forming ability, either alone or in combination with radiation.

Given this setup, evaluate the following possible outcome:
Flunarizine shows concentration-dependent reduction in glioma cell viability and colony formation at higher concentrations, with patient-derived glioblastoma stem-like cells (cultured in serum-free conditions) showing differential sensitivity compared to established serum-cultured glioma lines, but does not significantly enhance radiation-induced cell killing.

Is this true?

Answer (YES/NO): NO